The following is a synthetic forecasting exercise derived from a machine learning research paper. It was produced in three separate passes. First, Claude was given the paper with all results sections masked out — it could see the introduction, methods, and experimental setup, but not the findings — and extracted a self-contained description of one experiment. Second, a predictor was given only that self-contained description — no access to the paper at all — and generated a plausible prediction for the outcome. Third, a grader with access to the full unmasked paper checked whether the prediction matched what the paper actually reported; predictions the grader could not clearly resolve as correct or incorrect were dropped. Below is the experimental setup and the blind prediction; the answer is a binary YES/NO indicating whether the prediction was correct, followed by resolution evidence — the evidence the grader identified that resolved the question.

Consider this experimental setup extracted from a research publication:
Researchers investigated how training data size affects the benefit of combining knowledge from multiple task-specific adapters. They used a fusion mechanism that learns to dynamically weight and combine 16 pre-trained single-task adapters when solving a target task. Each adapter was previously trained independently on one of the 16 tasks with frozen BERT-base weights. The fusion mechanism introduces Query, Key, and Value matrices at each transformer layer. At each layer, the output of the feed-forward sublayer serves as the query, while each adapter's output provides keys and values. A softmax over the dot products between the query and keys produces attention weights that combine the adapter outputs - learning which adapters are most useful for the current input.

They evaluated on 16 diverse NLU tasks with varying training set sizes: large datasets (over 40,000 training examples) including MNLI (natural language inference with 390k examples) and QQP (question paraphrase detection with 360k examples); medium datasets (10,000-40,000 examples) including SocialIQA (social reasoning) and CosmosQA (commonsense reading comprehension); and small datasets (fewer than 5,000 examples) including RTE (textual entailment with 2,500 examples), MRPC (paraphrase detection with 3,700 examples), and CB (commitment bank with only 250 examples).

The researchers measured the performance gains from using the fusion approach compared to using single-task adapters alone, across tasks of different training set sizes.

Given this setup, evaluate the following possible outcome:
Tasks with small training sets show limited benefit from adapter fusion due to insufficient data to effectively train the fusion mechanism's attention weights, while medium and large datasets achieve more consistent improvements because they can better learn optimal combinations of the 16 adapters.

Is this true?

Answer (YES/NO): NO